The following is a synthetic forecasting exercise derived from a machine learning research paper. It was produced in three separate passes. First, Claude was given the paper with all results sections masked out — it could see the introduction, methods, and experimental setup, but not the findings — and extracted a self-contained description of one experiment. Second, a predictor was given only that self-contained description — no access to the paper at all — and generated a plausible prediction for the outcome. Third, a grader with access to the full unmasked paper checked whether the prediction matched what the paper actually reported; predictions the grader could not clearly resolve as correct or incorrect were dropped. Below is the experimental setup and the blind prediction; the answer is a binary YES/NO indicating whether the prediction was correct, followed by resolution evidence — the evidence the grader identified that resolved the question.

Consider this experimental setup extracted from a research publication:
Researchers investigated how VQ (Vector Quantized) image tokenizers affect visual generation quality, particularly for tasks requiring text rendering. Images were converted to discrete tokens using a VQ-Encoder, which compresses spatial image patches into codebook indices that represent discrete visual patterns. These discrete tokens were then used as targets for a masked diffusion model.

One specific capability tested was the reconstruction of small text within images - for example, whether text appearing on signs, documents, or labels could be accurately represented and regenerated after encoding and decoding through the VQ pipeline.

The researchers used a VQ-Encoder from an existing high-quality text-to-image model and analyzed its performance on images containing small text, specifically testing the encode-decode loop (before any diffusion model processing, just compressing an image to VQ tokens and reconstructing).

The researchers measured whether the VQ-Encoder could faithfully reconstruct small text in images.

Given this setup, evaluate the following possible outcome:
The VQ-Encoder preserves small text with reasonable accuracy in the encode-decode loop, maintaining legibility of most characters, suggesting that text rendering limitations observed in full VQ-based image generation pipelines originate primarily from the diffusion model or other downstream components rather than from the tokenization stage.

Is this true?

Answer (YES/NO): NO